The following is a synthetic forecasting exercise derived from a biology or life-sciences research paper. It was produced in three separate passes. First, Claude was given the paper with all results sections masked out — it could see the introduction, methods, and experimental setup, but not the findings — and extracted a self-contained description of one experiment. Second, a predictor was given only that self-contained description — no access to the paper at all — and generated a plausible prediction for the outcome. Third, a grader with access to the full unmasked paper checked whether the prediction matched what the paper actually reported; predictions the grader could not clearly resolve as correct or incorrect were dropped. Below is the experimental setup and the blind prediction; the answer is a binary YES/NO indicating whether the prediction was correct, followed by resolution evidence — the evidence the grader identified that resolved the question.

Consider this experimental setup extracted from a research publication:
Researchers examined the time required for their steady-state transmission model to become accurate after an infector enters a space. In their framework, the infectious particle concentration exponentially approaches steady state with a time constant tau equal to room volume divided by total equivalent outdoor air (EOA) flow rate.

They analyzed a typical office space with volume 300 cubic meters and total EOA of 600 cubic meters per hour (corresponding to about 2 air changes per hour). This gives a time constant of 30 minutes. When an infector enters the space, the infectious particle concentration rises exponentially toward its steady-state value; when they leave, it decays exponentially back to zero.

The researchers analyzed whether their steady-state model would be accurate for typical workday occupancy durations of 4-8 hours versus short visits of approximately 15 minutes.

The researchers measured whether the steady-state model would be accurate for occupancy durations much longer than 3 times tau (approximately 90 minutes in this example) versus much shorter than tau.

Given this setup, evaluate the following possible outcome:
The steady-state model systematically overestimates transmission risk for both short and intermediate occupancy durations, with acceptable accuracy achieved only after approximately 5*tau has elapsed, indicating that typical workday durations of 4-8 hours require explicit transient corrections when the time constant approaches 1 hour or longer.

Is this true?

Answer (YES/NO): NO